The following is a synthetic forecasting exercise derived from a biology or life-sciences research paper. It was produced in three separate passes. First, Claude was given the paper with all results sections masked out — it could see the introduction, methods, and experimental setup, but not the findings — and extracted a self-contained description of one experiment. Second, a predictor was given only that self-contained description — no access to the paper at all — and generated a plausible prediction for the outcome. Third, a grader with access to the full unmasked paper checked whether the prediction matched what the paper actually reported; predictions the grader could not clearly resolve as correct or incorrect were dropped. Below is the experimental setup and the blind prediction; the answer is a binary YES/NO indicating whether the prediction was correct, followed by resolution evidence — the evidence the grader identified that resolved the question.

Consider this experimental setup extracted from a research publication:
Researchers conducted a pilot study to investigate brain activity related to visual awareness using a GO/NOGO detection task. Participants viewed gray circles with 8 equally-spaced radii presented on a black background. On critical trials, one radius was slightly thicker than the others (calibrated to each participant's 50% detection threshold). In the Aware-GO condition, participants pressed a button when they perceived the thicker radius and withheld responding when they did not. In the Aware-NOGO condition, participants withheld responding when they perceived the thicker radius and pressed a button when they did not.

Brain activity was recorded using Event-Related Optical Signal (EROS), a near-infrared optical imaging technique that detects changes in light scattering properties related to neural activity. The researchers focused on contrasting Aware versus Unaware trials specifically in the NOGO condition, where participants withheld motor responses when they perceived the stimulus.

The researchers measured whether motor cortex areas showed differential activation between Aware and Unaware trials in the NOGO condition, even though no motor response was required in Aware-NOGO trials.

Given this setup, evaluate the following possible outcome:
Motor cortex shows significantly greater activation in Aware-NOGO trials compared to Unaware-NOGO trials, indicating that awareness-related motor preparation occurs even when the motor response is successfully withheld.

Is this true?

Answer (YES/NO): NO